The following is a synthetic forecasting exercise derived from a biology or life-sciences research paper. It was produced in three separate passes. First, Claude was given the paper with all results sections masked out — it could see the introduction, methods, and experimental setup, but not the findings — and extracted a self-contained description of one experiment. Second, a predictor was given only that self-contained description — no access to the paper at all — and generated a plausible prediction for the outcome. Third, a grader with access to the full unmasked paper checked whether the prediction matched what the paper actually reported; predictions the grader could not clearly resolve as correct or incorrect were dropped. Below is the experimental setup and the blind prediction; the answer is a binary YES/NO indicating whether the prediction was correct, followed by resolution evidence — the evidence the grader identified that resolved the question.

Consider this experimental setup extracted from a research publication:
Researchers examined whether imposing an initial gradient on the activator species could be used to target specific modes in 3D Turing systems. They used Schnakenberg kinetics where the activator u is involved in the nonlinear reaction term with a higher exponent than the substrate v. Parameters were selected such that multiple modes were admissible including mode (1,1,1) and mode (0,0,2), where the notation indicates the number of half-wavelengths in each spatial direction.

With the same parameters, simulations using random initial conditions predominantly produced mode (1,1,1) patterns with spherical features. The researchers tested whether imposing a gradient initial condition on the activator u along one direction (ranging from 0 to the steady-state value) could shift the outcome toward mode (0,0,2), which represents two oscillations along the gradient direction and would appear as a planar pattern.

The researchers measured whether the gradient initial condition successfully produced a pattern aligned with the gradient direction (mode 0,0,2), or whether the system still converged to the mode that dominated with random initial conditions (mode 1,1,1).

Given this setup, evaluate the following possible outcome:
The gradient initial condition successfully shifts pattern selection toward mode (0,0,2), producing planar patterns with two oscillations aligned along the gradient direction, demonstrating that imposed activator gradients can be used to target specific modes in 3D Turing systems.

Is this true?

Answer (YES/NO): YES